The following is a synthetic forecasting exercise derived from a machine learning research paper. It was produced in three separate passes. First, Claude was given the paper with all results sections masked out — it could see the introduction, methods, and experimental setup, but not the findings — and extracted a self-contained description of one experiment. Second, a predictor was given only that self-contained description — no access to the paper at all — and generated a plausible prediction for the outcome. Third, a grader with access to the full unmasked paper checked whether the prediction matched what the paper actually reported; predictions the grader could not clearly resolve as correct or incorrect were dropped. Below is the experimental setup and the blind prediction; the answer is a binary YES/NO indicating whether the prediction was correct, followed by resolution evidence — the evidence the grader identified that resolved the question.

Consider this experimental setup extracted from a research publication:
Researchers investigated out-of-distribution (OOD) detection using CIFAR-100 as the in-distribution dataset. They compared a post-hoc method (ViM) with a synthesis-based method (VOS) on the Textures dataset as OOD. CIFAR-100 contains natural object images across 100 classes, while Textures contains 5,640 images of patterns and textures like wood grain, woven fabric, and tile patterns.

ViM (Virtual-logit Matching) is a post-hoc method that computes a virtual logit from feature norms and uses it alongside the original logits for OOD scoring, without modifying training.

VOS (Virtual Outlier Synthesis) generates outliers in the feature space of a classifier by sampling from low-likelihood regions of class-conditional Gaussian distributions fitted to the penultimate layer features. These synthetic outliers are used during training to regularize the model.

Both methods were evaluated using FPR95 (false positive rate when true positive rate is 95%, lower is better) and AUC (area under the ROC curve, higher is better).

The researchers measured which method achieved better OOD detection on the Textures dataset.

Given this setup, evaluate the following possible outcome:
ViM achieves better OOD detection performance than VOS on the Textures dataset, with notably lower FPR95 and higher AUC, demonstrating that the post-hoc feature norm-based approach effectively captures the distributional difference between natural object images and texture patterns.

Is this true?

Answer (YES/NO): YES